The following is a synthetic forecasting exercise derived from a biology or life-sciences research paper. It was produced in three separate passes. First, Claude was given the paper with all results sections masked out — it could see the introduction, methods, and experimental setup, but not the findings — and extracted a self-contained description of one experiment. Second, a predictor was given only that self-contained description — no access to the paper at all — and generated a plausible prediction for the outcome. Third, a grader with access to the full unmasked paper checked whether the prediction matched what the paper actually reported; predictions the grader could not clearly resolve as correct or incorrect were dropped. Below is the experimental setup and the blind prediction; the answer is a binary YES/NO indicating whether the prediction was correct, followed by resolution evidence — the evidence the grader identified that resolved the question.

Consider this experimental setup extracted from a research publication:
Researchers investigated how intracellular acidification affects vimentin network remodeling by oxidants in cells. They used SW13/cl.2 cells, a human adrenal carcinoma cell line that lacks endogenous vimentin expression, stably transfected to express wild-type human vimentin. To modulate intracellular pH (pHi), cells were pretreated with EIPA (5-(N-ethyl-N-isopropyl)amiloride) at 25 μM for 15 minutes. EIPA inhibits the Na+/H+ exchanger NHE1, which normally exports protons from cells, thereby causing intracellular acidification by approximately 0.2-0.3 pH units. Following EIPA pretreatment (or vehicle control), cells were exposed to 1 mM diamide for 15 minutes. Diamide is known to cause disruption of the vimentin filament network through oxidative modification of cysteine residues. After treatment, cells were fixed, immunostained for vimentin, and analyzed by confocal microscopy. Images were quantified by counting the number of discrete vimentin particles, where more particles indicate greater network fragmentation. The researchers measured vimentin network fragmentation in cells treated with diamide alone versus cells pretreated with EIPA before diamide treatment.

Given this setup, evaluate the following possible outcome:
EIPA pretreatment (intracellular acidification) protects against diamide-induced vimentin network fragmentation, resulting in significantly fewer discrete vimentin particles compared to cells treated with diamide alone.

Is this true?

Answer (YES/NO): YES